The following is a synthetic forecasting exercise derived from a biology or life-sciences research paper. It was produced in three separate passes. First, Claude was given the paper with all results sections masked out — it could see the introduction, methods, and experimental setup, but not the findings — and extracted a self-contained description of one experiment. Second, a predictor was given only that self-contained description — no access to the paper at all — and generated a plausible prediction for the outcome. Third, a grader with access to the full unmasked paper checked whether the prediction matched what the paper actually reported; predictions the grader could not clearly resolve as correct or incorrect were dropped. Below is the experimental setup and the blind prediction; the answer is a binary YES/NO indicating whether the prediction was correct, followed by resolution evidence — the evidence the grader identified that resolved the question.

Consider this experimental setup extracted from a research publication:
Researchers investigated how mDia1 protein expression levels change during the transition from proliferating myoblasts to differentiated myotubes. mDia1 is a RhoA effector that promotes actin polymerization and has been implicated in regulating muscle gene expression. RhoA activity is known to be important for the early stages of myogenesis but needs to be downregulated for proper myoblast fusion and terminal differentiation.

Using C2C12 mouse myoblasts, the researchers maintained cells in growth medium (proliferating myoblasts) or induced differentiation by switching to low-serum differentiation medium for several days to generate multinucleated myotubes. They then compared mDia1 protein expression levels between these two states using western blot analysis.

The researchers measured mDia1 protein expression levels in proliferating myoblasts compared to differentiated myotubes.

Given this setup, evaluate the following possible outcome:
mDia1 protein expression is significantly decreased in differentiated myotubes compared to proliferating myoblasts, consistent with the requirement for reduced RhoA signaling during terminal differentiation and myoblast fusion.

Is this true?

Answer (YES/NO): YES